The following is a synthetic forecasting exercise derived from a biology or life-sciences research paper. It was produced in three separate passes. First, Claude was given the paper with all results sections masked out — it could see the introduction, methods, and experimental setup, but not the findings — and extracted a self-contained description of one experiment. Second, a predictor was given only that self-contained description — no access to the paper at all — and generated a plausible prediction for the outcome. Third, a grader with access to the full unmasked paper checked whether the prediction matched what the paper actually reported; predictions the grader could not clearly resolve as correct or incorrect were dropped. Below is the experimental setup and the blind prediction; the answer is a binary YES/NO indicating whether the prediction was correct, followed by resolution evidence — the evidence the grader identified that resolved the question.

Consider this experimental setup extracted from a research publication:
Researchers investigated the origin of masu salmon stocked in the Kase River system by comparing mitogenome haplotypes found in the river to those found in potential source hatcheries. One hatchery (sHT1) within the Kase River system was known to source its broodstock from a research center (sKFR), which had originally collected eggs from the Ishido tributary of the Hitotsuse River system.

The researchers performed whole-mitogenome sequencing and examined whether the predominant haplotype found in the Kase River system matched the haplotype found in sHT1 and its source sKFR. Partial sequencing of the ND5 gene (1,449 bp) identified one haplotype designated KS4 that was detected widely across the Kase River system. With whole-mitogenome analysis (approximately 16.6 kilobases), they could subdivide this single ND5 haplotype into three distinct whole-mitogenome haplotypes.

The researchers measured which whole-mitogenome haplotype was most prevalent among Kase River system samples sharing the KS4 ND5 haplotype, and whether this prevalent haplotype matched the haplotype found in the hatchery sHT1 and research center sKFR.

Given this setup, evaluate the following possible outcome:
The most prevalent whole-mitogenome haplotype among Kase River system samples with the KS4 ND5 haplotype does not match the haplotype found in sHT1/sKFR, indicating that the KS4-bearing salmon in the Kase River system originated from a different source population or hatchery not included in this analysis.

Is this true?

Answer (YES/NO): NO